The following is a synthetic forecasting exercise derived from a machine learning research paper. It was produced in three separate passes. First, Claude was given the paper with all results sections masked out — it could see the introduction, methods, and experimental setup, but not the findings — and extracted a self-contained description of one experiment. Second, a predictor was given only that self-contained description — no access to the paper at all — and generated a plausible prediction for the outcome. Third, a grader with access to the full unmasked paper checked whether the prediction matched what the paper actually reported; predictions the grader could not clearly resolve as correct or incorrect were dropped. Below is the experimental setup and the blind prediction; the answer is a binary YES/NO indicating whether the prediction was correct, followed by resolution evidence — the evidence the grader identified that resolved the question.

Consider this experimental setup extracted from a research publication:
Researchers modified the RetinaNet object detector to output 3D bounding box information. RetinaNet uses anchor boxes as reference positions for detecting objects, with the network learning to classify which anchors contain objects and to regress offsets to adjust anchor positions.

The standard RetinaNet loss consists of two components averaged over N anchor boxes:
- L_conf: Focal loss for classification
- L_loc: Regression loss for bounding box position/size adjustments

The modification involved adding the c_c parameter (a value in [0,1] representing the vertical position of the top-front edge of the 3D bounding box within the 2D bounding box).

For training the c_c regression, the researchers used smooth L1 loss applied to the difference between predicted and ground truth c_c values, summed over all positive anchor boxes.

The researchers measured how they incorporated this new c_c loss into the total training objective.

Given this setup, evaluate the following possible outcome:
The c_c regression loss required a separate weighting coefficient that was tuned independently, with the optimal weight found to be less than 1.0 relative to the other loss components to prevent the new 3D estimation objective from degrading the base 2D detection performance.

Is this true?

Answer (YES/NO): NO